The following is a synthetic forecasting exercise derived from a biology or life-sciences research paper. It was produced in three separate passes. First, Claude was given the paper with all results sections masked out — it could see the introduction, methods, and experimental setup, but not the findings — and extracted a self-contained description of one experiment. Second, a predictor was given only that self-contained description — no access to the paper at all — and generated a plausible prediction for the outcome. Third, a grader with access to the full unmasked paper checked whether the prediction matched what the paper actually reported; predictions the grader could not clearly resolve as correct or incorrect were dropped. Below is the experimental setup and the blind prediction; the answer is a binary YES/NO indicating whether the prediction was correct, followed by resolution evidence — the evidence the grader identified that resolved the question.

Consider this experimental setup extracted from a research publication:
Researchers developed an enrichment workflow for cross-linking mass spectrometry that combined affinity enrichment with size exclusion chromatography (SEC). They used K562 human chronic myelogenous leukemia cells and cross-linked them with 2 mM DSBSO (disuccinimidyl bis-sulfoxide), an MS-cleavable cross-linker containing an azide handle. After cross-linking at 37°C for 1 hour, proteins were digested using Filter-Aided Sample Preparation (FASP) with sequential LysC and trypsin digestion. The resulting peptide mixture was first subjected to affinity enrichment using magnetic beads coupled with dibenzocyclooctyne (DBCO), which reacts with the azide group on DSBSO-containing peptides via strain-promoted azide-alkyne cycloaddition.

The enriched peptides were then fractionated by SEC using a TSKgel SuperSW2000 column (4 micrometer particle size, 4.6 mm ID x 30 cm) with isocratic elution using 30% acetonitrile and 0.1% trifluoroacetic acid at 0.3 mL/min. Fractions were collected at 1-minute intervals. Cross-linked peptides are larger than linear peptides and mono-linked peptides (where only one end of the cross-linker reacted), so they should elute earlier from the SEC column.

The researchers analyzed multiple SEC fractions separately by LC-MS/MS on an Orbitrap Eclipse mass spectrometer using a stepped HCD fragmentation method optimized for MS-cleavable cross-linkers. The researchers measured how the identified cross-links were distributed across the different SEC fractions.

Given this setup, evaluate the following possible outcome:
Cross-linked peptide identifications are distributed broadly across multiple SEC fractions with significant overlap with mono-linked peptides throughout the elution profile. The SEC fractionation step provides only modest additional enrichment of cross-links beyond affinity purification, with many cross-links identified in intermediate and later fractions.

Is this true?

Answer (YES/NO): NO